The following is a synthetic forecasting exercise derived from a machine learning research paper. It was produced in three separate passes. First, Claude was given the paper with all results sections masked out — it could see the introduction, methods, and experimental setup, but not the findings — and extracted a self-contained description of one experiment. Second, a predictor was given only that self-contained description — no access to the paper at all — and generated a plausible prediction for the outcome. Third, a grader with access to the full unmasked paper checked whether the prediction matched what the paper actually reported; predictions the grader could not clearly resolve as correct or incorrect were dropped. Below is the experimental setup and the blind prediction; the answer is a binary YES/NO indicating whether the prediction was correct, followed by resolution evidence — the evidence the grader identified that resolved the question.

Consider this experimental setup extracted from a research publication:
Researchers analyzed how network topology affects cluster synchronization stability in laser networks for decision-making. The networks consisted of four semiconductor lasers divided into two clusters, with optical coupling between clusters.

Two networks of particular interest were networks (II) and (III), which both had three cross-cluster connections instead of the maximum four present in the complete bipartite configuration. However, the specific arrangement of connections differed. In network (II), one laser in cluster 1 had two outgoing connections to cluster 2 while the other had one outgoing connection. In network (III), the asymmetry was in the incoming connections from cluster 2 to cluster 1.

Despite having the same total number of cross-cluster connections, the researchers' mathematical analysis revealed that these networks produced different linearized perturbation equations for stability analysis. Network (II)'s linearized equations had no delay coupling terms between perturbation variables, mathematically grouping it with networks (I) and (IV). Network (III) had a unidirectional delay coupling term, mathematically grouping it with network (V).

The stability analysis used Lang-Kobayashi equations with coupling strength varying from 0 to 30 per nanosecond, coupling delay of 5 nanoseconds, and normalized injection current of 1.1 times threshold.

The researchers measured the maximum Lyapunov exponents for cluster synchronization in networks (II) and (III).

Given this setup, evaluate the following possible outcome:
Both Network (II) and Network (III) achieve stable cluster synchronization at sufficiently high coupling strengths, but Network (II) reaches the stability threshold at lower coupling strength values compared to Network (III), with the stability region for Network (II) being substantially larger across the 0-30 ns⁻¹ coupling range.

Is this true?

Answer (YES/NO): NO